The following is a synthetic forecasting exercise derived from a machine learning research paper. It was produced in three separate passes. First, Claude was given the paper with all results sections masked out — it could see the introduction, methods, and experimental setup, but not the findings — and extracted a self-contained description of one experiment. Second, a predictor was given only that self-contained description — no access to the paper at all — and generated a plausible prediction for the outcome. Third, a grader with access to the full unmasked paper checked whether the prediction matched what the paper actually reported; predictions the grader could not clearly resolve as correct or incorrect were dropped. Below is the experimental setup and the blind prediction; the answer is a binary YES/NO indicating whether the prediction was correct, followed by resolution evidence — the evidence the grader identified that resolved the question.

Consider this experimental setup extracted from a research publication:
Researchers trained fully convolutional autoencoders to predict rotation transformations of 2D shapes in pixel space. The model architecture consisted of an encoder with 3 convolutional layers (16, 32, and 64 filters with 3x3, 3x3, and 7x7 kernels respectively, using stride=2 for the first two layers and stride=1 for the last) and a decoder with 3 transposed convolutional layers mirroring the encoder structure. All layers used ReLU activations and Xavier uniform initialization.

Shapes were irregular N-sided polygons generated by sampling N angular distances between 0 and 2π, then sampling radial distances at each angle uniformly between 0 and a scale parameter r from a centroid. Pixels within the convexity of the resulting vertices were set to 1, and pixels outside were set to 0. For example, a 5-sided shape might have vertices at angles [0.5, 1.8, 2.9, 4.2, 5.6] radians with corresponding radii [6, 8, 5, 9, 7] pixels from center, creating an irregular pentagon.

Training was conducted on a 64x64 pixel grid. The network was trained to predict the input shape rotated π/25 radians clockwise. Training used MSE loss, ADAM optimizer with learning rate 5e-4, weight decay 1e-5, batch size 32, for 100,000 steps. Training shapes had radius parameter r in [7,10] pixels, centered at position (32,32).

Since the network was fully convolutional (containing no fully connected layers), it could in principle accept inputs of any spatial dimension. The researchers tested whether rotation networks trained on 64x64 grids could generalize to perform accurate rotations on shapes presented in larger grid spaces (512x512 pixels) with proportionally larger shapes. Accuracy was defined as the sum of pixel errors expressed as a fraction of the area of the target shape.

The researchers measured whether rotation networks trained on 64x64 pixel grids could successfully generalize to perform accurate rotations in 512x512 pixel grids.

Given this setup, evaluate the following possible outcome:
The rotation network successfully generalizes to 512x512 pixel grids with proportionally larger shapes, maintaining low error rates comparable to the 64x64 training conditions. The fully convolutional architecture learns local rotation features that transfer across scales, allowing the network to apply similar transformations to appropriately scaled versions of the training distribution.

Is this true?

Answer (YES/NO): NO